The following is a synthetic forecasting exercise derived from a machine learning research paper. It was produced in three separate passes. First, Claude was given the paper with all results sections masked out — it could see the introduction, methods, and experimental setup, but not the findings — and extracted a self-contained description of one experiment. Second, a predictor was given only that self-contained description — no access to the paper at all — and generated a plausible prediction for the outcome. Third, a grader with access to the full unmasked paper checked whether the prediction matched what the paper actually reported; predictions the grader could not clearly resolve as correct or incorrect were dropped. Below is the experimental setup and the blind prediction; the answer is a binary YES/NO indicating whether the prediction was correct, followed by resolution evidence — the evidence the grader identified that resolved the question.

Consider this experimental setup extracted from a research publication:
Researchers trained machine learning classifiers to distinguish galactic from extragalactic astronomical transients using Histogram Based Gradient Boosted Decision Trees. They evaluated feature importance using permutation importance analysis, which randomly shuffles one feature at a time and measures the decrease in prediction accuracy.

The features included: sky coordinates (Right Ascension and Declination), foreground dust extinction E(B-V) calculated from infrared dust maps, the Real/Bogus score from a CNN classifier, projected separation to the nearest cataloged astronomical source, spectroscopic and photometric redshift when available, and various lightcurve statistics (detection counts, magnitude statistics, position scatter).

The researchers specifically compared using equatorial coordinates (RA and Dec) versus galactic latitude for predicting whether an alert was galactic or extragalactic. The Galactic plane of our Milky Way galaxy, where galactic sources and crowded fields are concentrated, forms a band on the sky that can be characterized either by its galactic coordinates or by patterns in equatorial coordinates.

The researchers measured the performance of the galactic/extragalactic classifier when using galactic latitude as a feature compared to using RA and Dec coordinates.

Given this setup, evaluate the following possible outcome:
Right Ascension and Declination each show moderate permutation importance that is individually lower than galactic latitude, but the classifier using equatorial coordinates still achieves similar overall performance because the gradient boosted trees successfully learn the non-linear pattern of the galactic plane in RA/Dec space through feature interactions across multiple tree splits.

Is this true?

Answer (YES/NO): NO